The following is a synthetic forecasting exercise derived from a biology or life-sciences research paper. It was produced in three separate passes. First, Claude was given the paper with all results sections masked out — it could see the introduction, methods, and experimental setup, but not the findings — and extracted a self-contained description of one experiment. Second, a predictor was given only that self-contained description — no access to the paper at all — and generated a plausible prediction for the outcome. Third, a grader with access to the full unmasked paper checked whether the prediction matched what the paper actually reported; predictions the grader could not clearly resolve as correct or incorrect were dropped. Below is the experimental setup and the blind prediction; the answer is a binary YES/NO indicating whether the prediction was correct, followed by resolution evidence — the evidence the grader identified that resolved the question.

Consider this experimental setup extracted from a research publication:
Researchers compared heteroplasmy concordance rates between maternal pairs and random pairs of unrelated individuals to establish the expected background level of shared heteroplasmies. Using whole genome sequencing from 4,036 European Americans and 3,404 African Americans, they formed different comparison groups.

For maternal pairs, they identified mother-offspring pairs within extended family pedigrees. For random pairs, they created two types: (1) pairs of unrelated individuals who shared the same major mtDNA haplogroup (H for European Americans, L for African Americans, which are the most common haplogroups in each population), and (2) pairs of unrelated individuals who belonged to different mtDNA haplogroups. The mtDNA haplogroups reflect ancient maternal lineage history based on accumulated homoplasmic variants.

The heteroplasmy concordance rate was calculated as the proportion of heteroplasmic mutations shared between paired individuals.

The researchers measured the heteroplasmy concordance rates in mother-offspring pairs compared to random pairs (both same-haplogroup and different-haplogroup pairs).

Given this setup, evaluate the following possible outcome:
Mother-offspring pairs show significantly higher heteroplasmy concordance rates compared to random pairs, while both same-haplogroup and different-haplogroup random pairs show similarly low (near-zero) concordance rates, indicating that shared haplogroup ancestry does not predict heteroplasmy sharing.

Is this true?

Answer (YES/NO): NO